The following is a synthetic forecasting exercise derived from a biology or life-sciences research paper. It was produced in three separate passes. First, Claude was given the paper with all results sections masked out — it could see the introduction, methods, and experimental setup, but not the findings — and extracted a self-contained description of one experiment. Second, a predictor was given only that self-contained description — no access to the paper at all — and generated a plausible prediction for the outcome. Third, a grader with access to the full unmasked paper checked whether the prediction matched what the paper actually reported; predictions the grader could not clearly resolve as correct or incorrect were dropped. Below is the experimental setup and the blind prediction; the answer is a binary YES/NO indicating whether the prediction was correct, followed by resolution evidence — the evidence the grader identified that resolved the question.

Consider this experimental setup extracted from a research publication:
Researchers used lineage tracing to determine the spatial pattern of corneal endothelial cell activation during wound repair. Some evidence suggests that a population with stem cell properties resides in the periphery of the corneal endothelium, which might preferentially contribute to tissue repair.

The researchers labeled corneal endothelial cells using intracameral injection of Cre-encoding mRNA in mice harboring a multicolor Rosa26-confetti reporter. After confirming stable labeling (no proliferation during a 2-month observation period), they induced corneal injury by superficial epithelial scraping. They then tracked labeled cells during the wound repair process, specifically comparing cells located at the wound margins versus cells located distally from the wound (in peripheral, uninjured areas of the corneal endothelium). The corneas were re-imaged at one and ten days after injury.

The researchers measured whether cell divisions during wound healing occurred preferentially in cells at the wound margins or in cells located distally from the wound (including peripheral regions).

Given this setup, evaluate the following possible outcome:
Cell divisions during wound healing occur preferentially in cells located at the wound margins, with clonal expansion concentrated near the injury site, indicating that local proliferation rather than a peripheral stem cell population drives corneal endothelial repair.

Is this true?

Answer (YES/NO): YES